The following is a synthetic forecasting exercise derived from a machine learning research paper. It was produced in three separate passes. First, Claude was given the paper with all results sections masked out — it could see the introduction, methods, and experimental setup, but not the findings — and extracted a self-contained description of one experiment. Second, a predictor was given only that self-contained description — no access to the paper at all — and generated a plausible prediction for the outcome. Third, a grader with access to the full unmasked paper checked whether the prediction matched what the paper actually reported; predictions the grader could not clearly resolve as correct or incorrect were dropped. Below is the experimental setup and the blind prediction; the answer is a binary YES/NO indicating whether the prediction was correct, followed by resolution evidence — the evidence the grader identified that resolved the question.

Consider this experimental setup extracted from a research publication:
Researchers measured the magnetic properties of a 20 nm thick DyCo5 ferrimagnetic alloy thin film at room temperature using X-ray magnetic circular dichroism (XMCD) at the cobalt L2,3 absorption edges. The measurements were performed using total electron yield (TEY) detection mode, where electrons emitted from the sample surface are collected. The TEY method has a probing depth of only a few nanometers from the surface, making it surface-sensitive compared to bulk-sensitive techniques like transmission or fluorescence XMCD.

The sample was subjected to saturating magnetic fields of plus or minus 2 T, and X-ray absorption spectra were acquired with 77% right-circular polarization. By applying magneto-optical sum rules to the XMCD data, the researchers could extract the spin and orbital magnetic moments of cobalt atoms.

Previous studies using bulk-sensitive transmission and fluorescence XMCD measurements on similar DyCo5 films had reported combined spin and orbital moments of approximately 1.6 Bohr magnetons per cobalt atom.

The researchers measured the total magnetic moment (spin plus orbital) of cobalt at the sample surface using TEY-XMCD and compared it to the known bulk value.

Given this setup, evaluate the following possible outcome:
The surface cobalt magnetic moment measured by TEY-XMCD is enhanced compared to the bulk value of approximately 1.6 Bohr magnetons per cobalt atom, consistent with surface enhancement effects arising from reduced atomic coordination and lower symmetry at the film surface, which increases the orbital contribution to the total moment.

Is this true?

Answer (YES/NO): NO